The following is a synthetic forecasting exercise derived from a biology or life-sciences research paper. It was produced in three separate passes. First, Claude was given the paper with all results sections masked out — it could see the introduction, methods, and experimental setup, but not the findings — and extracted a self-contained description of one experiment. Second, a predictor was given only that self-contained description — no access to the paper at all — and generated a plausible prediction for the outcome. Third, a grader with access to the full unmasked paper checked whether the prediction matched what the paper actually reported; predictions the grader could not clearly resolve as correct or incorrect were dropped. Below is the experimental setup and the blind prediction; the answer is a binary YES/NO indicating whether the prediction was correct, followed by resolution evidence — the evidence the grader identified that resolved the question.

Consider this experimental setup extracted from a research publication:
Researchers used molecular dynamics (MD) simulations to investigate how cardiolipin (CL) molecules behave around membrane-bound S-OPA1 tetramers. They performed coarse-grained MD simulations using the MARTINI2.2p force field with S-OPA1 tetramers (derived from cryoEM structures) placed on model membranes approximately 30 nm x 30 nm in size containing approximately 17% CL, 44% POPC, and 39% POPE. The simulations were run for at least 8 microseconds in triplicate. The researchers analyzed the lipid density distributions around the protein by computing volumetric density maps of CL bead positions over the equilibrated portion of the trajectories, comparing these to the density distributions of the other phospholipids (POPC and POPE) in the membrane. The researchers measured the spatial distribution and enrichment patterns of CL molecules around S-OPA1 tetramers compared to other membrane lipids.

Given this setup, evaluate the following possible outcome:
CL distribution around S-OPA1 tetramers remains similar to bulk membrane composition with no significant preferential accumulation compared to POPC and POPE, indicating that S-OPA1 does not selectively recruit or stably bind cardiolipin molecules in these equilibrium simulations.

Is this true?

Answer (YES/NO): NO